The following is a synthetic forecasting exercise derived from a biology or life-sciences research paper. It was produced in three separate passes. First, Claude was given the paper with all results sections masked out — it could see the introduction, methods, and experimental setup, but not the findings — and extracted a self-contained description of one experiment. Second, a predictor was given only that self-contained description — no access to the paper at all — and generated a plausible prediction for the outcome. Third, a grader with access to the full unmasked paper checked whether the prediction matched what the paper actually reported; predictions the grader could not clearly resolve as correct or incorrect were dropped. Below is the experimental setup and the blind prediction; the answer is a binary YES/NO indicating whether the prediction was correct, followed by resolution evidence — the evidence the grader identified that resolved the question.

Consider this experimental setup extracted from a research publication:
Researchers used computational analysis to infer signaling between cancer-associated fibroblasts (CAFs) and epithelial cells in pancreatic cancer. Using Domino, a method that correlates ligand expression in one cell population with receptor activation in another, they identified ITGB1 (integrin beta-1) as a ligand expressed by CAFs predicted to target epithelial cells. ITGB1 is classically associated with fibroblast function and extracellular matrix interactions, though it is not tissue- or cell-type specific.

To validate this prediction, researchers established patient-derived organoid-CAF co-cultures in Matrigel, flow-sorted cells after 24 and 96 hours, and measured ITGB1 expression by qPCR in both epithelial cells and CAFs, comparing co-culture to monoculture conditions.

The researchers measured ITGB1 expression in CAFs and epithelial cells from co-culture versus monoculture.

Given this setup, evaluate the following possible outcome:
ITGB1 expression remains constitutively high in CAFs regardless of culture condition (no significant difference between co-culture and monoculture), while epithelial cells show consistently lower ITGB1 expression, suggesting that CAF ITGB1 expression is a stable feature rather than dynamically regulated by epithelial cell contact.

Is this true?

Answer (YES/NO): NO